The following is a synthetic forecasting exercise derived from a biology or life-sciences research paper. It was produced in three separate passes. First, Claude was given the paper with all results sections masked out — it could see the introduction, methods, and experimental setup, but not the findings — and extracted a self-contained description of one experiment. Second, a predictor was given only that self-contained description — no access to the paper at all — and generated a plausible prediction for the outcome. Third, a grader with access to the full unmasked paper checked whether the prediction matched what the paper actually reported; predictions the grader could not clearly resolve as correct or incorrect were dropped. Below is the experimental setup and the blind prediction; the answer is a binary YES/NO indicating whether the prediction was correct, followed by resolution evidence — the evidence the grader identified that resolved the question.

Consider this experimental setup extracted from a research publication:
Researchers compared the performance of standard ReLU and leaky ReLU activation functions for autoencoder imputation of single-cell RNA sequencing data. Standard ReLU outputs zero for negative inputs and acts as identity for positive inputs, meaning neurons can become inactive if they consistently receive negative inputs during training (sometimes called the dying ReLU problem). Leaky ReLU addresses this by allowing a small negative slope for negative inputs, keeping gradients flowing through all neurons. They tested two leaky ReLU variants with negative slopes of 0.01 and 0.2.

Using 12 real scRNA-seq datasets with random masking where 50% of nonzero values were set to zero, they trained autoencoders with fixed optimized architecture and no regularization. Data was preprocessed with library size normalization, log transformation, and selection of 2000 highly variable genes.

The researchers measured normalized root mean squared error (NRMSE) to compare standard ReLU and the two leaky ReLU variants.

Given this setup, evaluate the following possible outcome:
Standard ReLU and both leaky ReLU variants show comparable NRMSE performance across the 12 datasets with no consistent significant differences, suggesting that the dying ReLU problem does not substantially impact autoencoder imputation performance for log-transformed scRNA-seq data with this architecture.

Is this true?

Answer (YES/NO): YES